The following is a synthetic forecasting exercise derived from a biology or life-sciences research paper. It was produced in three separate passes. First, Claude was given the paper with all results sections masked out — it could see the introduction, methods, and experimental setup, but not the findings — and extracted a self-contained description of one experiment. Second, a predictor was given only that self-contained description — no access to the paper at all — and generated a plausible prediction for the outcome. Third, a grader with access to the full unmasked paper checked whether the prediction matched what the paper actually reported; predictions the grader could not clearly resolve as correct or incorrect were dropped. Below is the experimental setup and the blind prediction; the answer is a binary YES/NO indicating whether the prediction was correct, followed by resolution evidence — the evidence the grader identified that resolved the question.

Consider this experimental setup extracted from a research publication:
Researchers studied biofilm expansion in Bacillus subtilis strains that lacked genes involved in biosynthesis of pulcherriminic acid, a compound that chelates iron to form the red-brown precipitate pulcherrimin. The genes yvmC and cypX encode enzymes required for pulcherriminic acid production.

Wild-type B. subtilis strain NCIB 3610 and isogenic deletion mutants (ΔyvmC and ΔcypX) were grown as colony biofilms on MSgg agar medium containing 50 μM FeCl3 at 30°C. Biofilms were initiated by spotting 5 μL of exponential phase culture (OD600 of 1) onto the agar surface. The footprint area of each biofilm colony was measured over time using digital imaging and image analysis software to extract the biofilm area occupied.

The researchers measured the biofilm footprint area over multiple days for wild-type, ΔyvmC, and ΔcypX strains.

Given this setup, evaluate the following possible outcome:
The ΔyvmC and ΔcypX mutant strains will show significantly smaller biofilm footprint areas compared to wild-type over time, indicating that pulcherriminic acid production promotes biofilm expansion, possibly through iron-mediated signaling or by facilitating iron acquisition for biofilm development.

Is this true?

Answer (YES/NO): NO